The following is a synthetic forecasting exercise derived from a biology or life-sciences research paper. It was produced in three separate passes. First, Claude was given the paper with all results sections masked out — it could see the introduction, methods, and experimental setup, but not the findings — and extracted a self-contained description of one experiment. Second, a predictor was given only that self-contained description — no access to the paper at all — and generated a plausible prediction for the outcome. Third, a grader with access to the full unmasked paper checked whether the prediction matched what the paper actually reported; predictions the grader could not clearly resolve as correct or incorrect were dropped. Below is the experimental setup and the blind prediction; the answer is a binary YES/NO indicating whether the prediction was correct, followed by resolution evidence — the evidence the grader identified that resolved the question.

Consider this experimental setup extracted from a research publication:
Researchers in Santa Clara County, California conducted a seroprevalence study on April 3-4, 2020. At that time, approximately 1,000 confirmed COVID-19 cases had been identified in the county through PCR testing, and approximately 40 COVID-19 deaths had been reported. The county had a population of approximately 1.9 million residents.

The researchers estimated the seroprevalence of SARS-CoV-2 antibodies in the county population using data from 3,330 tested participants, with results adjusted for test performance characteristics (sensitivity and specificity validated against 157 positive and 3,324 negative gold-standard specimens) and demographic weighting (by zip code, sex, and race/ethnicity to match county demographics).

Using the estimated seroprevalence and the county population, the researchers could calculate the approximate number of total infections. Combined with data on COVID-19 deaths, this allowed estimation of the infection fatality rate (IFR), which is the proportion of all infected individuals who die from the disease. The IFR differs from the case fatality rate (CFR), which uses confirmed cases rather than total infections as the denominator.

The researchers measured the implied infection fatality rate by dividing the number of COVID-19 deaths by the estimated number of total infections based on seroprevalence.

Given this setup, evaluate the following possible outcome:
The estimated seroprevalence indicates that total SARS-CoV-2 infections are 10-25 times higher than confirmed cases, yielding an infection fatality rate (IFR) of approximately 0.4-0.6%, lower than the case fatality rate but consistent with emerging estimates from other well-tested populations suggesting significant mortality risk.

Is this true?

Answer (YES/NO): NO